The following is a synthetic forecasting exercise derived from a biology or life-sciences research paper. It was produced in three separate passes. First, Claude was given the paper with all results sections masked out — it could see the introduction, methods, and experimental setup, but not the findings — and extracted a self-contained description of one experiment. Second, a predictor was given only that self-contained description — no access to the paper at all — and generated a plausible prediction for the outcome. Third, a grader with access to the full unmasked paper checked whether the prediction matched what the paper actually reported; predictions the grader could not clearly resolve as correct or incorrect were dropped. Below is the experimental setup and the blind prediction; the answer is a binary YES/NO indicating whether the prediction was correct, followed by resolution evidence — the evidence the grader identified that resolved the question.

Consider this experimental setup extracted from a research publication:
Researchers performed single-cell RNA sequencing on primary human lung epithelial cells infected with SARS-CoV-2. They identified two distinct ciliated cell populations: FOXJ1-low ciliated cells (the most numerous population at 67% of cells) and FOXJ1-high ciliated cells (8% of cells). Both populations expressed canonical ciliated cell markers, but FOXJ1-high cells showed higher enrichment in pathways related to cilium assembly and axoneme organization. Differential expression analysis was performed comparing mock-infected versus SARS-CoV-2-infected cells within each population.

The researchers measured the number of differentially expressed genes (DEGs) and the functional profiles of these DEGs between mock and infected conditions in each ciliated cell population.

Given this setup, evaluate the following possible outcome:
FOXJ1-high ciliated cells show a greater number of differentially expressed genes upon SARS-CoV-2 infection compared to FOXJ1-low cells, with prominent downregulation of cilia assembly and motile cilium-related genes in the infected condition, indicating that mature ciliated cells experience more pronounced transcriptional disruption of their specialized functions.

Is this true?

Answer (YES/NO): YES